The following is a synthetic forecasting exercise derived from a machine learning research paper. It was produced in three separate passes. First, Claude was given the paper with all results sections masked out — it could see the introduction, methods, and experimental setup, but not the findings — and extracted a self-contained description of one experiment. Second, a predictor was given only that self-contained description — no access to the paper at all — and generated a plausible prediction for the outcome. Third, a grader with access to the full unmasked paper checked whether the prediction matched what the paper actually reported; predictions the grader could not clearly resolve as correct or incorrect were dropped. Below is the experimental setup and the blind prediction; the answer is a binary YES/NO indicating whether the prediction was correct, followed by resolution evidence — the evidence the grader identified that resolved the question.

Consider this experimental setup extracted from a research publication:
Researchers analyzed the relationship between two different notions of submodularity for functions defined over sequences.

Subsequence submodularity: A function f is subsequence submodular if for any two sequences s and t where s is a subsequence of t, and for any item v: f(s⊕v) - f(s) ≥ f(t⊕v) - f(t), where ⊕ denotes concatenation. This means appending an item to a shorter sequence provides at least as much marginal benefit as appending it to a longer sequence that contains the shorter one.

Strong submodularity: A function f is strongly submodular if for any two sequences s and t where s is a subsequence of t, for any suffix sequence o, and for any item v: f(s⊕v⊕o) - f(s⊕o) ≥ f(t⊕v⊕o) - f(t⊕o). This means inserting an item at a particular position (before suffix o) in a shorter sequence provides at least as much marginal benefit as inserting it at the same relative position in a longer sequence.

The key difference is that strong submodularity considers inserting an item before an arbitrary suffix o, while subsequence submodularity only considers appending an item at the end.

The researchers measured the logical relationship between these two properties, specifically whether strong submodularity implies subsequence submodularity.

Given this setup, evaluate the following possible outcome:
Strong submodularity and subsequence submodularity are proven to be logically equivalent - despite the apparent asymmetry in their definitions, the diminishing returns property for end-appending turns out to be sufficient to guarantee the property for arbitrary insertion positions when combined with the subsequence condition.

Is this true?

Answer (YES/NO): NO